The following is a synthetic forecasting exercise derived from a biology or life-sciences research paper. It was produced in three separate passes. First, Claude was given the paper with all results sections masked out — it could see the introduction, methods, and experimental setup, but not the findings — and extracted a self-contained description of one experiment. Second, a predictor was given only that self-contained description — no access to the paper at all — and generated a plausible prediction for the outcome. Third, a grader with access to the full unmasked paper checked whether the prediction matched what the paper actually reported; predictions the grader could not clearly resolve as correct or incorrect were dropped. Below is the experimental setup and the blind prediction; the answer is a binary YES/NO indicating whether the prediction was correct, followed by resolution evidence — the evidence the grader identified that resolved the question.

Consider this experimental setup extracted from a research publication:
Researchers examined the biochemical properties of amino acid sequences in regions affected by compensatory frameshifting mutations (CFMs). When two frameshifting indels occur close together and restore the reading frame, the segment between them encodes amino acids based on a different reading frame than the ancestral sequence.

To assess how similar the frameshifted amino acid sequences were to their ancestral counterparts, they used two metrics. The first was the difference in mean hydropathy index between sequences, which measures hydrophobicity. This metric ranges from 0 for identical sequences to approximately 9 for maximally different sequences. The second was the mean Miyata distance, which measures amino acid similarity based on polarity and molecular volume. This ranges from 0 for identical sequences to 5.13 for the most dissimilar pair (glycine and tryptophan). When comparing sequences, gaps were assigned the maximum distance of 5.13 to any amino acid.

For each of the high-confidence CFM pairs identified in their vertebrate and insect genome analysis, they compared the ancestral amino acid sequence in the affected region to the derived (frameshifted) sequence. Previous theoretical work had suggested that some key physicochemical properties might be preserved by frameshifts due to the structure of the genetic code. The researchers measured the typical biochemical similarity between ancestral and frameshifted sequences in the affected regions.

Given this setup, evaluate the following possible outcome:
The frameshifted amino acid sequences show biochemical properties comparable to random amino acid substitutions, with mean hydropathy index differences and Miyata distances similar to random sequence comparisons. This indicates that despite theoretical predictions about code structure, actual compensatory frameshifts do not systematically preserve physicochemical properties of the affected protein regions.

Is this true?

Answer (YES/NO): NO